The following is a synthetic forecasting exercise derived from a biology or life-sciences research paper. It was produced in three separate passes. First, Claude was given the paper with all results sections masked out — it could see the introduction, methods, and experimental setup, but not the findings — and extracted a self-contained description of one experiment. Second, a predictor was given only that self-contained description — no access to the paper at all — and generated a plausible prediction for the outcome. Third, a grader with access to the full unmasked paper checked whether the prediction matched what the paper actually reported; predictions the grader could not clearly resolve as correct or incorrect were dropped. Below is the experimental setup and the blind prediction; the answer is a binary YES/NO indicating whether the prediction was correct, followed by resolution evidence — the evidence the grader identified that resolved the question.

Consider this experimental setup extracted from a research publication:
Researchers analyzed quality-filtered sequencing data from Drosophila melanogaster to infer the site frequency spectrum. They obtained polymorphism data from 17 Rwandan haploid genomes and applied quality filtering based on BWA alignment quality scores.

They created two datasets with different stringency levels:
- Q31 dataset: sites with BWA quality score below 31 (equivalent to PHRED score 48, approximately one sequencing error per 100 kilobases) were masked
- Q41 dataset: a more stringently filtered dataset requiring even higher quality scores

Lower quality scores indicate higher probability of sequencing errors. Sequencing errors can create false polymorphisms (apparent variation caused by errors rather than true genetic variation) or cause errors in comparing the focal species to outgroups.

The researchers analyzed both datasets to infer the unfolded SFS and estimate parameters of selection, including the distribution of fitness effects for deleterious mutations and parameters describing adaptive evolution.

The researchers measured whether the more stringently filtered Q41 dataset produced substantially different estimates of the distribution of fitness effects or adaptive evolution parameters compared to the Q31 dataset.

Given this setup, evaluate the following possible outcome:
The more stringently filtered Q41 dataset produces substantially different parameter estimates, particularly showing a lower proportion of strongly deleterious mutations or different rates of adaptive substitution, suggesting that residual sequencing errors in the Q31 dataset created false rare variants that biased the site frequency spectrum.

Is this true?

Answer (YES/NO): NO